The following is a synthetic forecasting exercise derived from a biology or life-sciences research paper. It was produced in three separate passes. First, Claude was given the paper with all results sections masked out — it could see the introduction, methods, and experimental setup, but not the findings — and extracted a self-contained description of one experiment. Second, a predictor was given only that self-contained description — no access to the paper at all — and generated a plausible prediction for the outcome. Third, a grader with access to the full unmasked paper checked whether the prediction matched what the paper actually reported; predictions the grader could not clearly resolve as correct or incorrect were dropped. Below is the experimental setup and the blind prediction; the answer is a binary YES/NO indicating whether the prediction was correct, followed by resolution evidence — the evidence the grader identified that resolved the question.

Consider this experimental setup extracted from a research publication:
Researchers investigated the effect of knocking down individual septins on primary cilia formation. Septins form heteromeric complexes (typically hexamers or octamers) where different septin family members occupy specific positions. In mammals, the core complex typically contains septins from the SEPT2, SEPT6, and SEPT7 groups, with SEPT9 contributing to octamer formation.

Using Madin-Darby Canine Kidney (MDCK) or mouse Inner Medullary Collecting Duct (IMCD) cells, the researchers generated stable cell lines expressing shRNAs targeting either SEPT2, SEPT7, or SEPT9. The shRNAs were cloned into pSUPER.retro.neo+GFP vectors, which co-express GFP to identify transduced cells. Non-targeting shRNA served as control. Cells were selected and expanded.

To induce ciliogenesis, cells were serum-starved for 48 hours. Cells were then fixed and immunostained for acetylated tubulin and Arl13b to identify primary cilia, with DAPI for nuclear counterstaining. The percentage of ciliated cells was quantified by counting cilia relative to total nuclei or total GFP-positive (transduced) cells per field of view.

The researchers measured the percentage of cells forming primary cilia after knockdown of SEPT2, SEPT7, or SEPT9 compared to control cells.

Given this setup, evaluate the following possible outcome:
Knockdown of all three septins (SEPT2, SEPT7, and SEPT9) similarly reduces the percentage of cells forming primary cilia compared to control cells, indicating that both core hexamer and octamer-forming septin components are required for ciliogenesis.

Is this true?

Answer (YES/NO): NO